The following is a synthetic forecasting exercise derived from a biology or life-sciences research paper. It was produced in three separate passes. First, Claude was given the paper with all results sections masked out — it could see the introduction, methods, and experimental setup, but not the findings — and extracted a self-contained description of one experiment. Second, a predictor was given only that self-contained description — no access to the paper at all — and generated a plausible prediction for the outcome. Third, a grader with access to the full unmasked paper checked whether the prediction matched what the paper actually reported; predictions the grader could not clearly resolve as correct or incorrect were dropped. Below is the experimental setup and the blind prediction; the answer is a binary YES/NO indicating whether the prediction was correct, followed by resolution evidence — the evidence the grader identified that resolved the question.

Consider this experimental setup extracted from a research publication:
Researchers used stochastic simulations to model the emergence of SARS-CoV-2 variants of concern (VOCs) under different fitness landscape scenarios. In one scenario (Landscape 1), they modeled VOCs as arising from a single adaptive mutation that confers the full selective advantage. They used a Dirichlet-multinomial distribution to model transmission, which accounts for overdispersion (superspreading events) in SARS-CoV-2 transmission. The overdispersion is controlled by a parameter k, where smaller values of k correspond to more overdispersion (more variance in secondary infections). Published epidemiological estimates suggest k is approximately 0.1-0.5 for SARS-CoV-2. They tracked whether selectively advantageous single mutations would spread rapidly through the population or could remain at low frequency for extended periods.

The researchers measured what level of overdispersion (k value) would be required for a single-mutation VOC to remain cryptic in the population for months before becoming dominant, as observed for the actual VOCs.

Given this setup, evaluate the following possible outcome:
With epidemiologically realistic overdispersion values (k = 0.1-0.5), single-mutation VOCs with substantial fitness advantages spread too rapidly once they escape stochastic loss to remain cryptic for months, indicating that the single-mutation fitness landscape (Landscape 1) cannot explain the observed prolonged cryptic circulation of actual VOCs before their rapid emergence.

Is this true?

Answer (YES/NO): YES